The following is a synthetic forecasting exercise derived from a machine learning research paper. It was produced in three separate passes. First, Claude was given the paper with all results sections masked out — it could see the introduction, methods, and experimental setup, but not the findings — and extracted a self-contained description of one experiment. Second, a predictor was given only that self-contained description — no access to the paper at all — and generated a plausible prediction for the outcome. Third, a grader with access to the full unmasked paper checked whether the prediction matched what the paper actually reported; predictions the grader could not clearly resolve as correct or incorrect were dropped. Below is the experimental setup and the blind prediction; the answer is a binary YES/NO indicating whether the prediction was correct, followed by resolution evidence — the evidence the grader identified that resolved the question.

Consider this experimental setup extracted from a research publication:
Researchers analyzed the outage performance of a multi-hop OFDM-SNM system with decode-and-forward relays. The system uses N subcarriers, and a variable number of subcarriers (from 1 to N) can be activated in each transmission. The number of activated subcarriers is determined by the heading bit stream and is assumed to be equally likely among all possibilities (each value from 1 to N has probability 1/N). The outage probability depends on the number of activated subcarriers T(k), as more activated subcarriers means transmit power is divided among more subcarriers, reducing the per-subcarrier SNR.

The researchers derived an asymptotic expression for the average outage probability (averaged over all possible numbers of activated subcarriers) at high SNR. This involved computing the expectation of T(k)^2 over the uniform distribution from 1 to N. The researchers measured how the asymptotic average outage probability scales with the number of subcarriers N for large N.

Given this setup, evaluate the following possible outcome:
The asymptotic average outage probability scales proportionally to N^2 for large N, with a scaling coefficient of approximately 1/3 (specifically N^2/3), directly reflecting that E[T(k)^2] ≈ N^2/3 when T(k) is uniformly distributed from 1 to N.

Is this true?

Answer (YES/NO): YES